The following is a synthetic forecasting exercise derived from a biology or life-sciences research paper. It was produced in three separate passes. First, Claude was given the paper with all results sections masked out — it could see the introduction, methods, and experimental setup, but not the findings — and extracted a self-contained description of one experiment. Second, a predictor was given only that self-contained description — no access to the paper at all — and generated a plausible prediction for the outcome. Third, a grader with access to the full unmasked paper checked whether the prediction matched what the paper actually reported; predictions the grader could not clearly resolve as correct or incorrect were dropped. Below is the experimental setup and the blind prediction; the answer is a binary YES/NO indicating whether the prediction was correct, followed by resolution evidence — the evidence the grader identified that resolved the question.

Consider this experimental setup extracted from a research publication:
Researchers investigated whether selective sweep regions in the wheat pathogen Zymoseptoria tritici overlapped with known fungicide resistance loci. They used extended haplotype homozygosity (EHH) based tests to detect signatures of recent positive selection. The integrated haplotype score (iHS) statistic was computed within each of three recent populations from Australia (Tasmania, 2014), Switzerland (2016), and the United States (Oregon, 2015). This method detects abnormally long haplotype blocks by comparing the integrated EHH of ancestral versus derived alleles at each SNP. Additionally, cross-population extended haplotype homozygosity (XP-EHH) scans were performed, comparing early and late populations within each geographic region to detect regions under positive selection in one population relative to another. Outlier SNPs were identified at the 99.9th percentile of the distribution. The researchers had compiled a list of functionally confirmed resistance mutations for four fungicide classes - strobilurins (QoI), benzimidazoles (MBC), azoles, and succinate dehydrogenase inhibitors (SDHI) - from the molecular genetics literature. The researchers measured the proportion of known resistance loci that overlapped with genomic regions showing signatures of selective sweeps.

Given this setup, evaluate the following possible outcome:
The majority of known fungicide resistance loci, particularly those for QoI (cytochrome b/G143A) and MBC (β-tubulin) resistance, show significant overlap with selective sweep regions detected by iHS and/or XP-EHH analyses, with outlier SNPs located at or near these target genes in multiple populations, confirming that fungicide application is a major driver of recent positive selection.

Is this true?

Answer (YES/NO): NO